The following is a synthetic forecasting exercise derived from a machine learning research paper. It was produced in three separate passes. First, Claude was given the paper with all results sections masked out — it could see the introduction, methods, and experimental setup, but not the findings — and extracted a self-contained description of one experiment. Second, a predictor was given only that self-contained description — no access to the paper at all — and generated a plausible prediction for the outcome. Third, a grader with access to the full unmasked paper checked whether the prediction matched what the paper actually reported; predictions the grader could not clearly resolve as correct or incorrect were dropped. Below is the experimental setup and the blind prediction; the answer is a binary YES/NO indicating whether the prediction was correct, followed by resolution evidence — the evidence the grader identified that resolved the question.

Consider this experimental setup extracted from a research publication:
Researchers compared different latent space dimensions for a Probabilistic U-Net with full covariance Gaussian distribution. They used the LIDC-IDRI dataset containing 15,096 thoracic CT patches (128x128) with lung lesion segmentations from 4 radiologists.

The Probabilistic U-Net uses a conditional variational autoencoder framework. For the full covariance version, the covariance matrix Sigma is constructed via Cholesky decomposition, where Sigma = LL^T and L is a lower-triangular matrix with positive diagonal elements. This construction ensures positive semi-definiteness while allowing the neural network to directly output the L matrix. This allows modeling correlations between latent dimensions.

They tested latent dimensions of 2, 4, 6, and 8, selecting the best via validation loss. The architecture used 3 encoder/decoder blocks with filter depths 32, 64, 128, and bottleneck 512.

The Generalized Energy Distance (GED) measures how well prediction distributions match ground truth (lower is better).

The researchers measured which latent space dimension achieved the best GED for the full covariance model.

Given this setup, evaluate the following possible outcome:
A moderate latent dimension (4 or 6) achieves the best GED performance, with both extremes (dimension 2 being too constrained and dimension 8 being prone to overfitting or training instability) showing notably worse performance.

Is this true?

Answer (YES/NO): NO